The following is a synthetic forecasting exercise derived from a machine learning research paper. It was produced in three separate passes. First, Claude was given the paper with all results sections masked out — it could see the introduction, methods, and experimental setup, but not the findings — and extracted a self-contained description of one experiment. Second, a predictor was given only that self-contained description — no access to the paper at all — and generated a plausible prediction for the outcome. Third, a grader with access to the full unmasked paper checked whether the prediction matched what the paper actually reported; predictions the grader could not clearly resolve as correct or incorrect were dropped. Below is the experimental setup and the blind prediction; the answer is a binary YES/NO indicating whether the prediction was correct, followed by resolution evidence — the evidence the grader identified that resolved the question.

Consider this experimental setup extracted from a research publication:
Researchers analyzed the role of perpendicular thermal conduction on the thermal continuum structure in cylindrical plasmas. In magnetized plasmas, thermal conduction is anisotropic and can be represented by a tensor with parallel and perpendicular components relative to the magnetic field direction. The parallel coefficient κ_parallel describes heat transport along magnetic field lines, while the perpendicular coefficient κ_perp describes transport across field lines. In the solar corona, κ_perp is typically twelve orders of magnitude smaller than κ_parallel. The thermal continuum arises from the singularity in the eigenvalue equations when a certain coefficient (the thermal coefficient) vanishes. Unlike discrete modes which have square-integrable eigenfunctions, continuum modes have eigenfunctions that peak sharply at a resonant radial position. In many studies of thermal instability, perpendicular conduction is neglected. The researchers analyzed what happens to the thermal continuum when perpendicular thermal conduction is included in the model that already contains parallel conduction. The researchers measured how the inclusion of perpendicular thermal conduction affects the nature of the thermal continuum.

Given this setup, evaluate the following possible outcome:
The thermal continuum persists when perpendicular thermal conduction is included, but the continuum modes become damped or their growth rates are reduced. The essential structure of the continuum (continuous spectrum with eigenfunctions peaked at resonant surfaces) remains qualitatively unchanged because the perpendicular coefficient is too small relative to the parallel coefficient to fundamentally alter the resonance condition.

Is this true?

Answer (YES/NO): NO